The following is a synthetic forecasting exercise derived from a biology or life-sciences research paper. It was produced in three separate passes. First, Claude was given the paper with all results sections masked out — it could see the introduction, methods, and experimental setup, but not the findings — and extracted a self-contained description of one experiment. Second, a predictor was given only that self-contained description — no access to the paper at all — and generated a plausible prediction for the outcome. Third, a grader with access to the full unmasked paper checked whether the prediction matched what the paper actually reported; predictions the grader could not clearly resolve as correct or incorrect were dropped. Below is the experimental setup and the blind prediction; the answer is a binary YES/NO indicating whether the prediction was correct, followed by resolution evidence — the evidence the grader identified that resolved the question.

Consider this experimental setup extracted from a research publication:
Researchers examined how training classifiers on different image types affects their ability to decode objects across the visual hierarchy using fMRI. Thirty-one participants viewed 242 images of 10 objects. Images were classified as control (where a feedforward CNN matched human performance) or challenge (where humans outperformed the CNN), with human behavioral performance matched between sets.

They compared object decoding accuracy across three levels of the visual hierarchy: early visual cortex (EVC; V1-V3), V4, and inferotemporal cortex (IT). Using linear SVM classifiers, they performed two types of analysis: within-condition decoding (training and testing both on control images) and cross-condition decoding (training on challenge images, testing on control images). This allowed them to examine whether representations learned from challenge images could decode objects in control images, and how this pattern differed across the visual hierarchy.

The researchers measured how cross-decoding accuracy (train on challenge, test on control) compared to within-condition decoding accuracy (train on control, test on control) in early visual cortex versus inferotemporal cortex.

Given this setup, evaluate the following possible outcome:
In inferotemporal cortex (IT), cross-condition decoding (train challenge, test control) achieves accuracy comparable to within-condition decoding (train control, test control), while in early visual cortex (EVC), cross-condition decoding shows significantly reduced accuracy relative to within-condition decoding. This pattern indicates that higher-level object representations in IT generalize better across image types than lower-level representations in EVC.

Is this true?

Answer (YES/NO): YES